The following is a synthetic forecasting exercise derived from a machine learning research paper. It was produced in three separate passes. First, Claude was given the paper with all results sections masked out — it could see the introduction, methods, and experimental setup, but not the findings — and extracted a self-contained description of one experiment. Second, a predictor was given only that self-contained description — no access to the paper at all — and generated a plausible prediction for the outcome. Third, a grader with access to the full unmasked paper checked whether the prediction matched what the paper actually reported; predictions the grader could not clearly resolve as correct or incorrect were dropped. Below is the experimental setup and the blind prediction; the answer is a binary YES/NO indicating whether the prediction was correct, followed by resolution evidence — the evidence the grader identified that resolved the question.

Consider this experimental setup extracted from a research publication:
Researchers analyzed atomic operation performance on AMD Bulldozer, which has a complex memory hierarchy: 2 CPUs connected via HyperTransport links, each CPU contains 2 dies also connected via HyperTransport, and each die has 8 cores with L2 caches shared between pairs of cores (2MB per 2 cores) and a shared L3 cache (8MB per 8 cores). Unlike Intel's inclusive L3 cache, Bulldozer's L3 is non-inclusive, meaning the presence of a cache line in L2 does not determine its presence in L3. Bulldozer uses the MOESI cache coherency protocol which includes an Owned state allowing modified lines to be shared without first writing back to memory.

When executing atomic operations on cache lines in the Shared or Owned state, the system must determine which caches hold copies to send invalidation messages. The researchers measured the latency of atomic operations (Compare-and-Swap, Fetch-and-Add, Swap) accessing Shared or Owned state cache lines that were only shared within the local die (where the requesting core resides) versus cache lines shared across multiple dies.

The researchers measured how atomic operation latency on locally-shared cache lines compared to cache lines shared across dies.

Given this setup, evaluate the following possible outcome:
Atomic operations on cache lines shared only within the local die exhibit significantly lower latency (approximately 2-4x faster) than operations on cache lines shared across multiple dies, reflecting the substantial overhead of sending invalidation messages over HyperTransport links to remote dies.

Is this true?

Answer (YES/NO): NO